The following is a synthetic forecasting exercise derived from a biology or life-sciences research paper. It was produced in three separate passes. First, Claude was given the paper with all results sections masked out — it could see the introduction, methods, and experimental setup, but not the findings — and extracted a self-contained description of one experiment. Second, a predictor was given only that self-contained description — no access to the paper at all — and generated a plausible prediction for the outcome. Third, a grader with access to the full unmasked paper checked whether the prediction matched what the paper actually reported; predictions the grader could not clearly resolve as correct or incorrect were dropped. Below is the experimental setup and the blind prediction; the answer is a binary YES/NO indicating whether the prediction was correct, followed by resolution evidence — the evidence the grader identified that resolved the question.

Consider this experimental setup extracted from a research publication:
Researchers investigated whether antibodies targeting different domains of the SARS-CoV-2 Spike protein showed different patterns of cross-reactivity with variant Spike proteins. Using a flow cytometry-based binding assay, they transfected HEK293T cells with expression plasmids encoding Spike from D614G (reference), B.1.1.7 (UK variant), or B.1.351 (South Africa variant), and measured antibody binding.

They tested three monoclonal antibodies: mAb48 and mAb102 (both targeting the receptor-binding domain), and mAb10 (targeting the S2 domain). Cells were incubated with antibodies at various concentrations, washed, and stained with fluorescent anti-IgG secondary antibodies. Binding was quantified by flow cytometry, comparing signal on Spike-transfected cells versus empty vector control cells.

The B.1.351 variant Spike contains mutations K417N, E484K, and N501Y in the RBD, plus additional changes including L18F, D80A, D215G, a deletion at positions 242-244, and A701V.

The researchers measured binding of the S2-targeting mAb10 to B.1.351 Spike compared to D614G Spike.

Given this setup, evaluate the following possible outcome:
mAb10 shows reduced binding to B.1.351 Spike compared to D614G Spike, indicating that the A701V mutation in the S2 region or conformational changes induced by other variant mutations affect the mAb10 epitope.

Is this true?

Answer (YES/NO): NO